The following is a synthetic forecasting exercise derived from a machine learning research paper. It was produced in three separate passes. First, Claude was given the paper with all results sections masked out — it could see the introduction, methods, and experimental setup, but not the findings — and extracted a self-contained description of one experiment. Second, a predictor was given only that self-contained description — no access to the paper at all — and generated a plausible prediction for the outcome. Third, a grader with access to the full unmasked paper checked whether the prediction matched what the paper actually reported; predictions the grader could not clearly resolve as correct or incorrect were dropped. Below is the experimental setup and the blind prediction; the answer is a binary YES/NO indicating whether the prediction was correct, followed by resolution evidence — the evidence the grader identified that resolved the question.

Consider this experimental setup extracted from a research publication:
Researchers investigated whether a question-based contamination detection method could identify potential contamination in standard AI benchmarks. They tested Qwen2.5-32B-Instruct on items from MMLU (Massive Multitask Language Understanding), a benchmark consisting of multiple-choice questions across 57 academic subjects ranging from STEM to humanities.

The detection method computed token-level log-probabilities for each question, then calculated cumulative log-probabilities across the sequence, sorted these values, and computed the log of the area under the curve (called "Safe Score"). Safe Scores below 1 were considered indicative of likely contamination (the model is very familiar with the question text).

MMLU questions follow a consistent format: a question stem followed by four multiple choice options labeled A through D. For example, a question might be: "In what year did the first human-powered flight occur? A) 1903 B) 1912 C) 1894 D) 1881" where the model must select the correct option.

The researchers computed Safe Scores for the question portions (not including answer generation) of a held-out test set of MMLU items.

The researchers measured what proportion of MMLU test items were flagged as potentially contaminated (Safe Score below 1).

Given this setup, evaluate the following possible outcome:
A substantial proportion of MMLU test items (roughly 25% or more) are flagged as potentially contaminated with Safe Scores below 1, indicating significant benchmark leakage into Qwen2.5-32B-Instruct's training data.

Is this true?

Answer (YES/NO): NO